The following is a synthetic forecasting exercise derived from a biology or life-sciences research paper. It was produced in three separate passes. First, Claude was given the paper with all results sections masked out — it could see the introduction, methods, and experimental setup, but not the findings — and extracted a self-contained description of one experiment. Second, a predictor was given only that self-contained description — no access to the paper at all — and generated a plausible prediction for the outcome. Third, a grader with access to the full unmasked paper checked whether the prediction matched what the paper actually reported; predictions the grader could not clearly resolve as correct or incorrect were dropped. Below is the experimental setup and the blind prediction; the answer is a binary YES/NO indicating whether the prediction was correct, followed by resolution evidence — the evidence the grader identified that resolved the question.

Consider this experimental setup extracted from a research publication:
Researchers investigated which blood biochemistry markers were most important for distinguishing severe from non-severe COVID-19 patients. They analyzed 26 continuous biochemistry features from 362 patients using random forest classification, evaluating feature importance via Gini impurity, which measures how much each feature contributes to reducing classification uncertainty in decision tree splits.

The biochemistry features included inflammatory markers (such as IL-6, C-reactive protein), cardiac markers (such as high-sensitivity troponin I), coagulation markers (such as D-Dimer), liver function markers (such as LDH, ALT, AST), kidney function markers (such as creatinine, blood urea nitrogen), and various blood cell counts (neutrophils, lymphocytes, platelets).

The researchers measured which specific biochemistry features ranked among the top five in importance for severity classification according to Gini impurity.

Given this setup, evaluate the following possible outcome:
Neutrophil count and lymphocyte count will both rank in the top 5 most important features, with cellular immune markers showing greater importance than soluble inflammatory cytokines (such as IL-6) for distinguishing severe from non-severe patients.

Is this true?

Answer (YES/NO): NO